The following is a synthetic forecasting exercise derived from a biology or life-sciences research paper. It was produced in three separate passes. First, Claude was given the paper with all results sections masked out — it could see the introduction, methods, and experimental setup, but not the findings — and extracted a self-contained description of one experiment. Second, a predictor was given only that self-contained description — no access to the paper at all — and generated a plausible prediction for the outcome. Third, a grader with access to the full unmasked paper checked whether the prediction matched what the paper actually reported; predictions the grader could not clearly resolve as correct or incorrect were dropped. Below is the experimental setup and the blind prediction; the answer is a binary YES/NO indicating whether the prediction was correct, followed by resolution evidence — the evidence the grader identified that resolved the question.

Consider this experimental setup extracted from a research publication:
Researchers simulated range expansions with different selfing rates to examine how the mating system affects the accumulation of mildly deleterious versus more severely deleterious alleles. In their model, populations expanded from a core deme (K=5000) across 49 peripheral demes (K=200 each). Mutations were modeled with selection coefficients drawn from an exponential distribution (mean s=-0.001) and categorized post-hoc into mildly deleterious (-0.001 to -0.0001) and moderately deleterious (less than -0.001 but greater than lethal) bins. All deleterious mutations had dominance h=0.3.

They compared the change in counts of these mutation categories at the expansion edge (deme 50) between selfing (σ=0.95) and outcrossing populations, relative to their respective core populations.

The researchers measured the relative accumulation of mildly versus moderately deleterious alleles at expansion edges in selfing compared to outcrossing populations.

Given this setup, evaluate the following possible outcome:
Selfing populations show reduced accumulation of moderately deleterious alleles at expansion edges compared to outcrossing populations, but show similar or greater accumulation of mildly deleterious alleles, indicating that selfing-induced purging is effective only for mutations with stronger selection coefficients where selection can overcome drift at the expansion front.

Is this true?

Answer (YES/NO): YES